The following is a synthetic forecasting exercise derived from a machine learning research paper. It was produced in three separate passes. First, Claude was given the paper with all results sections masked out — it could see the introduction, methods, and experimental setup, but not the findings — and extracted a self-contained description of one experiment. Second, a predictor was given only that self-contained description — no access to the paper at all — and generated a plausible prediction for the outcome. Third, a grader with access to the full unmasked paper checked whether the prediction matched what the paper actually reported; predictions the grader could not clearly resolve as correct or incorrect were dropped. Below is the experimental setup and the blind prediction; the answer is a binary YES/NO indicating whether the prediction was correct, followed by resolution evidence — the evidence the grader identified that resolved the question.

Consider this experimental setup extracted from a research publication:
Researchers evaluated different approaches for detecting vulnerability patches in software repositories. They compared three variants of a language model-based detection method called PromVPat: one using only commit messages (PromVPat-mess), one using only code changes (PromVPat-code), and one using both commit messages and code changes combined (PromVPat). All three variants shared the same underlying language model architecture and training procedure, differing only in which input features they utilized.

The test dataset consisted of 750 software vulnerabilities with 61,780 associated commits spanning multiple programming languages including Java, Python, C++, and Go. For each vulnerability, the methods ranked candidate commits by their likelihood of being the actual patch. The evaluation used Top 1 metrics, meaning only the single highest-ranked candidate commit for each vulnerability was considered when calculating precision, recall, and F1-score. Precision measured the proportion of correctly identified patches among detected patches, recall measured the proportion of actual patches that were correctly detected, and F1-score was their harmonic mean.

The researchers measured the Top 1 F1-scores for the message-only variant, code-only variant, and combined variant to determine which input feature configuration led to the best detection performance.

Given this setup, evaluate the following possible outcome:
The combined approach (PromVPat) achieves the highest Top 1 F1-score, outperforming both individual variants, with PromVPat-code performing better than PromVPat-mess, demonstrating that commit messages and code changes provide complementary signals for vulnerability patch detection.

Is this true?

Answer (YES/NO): NO